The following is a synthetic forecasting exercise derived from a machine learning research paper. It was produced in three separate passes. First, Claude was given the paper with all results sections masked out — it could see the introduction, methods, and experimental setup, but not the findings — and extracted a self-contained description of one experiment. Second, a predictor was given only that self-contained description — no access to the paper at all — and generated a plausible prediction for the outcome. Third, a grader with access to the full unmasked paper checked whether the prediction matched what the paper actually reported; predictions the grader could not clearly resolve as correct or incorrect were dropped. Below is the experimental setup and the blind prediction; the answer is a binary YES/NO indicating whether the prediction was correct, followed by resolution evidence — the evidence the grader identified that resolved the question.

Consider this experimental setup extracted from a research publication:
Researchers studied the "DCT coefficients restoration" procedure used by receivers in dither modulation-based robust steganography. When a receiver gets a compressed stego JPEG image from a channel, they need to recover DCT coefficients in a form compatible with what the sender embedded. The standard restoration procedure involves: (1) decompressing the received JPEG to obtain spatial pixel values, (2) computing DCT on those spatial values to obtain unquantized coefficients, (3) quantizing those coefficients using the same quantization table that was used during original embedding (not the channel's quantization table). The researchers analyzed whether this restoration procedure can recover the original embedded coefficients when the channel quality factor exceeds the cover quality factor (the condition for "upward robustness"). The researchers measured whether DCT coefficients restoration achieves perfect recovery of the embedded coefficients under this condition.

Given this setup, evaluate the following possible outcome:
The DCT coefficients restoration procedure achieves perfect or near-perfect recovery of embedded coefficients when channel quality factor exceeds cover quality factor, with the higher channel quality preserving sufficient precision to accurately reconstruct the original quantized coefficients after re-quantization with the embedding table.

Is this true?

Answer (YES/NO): NO